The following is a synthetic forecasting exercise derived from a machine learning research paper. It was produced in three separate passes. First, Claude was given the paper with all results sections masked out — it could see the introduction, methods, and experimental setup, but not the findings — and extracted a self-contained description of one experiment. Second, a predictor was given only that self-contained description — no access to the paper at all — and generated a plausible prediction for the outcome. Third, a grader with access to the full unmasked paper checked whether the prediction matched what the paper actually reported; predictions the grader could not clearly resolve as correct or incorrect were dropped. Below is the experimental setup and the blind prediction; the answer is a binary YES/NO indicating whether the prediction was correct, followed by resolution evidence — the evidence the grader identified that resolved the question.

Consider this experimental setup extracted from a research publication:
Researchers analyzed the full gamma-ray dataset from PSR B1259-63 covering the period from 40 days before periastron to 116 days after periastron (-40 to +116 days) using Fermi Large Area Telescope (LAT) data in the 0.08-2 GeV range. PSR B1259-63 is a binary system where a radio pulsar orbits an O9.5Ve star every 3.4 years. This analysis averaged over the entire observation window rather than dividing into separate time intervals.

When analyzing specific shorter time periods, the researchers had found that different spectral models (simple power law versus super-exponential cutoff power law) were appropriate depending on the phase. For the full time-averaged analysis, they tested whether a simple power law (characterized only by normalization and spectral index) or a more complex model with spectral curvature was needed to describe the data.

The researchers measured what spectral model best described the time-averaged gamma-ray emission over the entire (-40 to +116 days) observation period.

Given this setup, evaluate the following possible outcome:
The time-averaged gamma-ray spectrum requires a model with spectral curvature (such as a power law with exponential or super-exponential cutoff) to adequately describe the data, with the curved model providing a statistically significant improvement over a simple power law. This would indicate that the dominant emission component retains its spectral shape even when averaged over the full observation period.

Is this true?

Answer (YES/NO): NO